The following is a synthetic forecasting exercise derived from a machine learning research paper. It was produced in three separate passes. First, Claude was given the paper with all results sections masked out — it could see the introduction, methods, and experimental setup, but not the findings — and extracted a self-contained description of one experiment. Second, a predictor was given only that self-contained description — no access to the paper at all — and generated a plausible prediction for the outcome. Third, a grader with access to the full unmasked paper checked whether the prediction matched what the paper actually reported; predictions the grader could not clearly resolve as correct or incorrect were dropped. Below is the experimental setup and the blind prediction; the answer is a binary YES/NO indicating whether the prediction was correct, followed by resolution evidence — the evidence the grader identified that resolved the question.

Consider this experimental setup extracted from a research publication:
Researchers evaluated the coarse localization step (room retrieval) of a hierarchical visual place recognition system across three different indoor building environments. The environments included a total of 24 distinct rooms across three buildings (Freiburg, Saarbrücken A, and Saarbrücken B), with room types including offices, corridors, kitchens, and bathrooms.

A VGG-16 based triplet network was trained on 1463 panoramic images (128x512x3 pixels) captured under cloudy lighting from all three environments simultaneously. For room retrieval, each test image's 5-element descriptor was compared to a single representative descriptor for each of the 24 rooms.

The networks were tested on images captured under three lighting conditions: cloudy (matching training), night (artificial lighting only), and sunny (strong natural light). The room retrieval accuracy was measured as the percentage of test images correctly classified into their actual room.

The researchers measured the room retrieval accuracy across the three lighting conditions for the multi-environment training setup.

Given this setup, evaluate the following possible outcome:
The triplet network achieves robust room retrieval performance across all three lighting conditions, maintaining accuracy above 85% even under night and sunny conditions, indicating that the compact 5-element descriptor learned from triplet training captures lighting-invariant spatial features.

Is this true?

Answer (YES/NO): YES